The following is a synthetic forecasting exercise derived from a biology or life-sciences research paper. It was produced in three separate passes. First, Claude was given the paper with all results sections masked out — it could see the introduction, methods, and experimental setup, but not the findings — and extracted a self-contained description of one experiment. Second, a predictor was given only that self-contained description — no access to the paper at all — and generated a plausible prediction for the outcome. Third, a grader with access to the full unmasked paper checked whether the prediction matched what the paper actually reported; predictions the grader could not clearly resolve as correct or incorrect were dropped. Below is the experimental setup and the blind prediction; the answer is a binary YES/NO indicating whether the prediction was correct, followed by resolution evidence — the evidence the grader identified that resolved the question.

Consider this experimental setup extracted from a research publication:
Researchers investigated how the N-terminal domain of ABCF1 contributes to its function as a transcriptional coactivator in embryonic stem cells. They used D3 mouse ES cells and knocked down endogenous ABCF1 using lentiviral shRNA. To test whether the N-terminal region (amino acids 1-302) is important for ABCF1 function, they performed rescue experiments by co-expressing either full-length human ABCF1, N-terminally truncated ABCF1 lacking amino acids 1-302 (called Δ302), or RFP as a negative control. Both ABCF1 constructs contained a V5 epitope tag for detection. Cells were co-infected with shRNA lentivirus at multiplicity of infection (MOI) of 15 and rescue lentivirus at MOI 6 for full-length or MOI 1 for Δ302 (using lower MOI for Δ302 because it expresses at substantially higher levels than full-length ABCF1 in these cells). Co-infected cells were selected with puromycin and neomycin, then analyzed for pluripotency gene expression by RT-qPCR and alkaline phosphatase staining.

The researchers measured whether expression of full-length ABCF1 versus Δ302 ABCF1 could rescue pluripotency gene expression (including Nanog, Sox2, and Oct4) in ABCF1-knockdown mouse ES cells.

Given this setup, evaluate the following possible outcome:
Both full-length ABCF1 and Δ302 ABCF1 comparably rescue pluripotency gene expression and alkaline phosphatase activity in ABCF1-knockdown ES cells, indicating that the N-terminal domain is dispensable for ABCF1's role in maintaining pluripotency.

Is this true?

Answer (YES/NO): NO